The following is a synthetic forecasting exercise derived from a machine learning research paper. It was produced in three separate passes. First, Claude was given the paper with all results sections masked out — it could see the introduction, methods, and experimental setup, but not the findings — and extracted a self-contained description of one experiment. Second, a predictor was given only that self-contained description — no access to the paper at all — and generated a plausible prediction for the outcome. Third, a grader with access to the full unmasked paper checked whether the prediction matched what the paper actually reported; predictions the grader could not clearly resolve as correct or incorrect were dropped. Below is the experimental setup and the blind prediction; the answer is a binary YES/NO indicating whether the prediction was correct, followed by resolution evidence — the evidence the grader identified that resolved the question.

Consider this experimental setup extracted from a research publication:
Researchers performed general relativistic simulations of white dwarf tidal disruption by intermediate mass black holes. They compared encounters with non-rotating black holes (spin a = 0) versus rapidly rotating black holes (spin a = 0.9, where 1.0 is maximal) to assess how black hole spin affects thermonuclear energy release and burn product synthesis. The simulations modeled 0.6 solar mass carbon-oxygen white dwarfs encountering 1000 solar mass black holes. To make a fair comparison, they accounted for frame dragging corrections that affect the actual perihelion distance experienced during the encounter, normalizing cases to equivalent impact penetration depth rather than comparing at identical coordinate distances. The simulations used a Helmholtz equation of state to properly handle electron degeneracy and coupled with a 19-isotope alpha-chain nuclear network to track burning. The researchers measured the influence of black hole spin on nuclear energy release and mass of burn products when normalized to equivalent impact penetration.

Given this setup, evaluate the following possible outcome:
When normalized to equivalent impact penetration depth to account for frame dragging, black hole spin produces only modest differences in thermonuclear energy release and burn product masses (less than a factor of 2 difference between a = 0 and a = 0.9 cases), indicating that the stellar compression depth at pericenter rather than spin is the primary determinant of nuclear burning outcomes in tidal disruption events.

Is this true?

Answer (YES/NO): YES